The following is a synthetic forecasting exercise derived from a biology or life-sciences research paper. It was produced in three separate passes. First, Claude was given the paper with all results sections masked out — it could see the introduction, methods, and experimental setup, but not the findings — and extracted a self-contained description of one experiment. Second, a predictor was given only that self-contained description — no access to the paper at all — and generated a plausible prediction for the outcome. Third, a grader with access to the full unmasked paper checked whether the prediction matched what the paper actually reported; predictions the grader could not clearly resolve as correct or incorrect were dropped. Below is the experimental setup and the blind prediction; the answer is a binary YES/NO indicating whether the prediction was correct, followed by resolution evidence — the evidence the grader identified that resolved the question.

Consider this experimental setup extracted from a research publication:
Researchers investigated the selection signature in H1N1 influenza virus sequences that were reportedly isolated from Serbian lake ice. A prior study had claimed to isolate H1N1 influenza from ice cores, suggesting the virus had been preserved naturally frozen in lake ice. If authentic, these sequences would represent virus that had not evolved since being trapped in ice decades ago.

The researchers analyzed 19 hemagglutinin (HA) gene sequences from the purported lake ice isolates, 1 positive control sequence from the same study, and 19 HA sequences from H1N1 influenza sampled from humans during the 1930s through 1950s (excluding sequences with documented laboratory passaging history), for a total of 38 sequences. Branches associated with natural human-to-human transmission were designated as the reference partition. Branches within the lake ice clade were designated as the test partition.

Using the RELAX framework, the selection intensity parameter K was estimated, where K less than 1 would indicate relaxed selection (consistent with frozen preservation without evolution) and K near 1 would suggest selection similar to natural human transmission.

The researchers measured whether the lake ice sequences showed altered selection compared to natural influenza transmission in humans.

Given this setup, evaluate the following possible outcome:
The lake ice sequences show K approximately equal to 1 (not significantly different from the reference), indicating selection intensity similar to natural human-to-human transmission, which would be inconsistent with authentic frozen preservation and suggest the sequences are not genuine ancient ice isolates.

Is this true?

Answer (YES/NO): NO